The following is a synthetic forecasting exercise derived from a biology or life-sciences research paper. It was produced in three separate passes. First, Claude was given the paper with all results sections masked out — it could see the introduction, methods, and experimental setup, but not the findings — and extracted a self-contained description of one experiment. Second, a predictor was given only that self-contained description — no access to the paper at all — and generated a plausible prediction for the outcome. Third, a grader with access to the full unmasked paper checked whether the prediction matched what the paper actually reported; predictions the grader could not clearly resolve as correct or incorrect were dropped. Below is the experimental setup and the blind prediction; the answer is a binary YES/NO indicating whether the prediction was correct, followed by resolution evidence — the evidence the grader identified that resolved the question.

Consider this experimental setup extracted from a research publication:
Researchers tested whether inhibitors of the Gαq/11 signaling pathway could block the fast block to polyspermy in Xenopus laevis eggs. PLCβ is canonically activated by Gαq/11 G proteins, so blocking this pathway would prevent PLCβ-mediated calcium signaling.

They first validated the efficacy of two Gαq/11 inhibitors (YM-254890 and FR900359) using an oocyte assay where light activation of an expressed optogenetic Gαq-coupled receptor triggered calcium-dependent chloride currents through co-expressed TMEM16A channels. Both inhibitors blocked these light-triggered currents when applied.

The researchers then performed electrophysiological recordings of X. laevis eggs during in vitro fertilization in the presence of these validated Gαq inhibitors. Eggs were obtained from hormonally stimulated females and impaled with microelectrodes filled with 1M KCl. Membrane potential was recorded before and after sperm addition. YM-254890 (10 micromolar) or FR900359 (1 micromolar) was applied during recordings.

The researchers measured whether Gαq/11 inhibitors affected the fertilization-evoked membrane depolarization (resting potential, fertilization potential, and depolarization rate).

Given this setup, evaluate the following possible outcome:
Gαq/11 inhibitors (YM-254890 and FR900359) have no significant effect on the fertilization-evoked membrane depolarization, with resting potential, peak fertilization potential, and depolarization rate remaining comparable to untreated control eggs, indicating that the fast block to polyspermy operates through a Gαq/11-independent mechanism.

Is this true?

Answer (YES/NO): YES